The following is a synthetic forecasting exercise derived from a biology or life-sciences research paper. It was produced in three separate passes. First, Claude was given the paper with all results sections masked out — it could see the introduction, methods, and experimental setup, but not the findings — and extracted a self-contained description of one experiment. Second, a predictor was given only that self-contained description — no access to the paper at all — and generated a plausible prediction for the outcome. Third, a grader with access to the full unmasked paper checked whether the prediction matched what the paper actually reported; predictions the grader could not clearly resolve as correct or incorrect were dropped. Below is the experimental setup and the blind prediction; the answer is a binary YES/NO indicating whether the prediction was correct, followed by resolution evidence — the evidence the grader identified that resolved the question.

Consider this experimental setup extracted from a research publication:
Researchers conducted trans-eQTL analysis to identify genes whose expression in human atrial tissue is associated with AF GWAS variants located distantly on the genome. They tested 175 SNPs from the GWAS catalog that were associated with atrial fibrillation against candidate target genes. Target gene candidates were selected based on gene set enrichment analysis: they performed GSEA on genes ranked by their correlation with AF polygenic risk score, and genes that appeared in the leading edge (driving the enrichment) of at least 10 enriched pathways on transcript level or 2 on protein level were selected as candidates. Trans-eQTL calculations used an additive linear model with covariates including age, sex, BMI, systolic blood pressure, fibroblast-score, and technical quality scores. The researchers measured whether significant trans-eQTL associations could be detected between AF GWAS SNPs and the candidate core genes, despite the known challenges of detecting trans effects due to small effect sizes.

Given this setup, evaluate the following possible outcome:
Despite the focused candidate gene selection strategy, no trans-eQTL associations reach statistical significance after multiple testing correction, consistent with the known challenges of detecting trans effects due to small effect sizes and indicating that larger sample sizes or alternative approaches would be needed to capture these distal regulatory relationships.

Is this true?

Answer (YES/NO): NO